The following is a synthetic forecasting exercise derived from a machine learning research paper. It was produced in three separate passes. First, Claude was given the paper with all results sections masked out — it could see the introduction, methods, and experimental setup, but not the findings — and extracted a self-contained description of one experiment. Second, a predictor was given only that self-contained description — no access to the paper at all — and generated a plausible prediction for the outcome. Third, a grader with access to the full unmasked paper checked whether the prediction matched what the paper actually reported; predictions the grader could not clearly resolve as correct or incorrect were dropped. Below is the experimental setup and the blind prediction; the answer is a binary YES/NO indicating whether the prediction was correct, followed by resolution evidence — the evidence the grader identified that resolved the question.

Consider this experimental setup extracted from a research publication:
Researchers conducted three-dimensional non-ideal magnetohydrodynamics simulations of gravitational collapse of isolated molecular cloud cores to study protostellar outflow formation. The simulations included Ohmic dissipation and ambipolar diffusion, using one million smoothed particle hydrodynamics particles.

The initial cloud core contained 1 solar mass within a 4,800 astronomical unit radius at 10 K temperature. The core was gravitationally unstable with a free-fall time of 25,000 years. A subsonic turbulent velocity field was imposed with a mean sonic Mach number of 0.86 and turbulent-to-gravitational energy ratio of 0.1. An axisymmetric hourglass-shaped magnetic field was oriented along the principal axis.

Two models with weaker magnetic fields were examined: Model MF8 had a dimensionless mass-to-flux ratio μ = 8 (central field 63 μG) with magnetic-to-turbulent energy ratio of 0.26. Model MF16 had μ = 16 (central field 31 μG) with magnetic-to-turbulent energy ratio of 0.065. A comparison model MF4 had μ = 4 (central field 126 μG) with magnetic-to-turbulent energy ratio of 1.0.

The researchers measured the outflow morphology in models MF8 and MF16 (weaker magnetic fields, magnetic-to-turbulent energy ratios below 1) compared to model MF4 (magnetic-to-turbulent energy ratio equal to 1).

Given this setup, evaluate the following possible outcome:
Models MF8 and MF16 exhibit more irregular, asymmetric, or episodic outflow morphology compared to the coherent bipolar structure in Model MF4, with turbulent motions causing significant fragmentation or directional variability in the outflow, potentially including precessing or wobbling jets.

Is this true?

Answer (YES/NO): NO